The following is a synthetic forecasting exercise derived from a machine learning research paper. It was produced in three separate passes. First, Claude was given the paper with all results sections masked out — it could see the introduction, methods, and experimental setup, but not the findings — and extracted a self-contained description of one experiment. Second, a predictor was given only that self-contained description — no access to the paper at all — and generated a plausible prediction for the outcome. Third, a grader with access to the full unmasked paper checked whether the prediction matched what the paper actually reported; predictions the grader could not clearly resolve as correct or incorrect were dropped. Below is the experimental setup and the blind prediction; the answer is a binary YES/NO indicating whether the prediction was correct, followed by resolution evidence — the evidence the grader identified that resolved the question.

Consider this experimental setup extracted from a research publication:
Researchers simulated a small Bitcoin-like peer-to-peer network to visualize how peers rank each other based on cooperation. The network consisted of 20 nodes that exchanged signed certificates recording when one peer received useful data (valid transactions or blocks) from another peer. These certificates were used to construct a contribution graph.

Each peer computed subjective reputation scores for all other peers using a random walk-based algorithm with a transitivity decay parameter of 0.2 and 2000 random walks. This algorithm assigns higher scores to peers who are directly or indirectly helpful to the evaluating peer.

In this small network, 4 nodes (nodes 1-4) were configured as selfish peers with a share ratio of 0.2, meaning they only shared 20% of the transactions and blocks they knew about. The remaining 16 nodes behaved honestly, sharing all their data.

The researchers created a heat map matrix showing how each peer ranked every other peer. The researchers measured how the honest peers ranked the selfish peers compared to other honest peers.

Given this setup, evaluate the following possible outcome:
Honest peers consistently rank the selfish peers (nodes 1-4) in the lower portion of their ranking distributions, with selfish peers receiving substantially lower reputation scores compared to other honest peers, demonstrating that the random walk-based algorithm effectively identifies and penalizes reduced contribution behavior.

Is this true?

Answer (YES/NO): YES